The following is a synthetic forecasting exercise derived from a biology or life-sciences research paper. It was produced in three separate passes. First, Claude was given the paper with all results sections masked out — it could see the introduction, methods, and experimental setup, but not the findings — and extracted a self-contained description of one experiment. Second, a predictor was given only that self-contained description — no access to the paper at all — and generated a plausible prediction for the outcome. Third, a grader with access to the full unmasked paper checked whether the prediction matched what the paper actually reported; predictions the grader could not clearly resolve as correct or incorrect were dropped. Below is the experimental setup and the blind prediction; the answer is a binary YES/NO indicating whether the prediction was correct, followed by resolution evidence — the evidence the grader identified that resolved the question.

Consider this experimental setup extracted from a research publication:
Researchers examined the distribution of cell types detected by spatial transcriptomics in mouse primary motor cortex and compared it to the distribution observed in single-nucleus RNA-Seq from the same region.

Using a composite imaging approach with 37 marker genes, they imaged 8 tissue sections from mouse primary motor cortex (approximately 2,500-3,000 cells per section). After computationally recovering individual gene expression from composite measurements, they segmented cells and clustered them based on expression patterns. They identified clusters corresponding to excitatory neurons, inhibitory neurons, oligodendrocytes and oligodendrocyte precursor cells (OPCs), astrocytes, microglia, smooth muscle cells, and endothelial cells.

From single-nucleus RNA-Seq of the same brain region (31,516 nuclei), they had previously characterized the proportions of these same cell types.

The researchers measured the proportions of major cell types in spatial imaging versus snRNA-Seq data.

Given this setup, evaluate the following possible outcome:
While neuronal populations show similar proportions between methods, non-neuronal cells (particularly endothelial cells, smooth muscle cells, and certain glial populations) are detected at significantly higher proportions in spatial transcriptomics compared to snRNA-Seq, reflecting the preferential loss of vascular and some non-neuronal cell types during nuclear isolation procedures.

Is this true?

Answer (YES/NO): NO